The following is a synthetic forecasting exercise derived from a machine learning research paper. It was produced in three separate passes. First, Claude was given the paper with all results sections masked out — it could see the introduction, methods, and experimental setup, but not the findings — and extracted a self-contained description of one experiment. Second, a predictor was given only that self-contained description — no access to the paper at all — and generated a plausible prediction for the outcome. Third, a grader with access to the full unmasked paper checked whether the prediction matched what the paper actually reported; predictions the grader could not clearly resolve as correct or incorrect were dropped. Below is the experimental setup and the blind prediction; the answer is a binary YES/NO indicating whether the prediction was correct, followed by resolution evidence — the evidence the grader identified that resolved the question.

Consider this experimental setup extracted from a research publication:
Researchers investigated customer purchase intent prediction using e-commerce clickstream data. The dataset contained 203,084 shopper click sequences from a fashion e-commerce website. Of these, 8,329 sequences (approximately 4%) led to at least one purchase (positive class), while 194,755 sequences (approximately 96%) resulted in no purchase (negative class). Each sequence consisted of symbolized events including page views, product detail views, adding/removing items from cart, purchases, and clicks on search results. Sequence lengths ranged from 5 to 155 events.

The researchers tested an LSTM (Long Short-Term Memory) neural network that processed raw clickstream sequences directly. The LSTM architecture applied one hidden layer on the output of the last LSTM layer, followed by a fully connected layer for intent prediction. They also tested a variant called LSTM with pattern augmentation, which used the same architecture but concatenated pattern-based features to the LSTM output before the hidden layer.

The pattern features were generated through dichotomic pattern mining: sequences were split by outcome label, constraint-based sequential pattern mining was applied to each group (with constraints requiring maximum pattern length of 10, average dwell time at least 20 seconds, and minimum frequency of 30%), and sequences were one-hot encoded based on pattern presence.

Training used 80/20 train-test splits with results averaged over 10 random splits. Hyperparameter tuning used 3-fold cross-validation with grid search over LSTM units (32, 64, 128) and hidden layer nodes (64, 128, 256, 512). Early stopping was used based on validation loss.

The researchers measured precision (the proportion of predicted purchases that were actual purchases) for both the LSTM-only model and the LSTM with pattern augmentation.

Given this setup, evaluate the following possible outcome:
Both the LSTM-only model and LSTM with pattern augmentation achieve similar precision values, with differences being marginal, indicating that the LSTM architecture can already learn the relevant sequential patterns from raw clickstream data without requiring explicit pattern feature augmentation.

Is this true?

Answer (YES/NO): YES